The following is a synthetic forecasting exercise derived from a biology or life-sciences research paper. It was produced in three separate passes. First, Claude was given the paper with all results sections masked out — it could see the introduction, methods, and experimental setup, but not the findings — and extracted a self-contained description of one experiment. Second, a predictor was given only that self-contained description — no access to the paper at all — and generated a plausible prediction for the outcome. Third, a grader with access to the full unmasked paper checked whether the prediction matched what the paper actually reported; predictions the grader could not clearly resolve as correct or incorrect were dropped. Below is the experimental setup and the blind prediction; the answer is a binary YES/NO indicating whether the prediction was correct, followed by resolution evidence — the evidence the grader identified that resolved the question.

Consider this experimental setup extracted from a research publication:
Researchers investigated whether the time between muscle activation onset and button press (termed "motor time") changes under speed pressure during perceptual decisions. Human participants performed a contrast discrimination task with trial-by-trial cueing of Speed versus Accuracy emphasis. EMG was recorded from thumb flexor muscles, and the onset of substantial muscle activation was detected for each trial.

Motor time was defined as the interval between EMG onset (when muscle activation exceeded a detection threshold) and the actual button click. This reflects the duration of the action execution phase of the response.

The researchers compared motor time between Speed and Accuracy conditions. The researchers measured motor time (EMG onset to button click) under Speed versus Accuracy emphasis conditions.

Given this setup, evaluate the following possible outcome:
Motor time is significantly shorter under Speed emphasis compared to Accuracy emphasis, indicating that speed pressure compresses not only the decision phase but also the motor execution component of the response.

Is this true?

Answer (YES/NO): YES